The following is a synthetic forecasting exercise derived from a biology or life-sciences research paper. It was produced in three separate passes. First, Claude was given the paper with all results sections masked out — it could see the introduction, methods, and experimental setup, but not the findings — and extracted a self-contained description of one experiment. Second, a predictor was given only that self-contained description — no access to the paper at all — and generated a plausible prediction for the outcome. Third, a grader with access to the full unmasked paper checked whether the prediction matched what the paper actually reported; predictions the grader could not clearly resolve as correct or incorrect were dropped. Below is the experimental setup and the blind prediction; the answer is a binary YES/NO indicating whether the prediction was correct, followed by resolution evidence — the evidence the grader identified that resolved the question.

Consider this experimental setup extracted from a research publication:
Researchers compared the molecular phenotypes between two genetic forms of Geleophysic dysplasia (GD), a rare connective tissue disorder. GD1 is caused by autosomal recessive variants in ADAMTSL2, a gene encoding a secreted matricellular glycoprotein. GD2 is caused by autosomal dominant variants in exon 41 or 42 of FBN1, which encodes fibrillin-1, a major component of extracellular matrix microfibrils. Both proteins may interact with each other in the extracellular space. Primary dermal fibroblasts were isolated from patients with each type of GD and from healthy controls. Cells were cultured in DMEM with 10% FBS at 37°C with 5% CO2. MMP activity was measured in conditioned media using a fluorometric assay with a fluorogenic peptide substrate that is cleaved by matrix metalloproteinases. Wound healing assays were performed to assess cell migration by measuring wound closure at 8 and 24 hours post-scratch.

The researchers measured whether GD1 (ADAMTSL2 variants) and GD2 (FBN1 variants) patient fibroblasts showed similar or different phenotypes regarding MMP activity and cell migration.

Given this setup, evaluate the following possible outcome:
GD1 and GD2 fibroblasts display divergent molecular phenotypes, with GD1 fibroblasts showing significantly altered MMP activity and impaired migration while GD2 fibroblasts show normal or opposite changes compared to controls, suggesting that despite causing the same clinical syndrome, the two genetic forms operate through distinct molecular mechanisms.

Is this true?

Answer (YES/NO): NO